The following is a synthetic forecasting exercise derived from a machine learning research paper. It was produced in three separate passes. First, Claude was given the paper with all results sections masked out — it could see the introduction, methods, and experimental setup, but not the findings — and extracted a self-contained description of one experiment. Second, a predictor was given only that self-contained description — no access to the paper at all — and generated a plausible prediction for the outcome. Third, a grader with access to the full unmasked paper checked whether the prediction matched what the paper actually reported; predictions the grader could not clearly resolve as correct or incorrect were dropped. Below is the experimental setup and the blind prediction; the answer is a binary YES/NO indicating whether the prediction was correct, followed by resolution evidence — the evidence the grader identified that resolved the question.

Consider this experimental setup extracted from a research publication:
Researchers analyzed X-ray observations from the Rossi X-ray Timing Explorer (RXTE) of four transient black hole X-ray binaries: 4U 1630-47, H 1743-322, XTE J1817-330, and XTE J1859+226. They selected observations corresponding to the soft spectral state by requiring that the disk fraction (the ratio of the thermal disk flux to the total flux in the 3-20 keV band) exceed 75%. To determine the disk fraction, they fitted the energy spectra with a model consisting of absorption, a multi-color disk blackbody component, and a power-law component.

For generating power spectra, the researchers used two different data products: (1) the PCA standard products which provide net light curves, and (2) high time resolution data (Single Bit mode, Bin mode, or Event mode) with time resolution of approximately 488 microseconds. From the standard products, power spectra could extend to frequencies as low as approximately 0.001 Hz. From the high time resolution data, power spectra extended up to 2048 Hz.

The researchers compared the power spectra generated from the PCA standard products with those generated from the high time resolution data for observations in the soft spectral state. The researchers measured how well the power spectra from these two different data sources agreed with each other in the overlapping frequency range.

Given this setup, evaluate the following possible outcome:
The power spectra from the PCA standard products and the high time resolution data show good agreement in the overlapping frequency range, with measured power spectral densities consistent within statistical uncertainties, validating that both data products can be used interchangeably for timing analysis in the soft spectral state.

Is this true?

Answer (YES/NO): YES